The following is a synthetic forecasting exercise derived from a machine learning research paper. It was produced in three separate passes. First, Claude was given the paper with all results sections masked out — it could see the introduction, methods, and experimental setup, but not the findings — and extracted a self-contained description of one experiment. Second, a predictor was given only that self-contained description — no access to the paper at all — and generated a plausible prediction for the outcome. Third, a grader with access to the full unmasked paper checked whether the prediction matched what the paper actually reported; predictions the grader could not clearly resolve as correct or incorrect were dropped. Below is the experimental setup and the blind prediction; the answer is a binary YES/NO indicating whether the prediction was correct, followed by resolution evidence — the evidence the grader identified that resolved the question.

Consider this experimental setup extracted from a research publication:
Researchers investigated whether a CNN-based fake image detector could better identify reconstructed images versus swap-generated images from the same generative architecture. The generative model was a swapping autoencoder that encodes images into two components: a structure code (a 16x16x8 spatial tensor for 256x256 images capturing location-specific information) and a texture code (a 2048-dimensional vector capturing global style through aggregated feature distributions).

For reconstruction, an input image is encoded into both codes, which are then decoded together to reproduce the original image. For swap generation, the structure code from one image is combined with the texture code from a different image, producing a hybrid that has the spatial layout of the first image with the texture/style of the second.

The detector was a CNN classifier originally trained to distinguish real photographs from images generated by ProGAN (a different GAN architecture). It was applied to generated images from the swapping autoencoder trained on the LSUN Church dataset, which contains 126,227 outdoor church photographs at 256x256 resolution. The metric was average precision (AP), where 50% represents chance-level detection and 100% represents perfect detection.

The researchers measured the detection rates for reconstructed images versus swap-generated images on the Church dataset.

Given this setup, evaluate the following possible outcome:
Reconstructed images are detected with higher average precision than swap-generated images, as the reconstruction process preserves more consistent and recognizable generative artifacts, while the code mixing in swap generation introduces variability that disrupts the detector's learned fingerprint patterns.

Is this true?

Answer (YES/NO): NO